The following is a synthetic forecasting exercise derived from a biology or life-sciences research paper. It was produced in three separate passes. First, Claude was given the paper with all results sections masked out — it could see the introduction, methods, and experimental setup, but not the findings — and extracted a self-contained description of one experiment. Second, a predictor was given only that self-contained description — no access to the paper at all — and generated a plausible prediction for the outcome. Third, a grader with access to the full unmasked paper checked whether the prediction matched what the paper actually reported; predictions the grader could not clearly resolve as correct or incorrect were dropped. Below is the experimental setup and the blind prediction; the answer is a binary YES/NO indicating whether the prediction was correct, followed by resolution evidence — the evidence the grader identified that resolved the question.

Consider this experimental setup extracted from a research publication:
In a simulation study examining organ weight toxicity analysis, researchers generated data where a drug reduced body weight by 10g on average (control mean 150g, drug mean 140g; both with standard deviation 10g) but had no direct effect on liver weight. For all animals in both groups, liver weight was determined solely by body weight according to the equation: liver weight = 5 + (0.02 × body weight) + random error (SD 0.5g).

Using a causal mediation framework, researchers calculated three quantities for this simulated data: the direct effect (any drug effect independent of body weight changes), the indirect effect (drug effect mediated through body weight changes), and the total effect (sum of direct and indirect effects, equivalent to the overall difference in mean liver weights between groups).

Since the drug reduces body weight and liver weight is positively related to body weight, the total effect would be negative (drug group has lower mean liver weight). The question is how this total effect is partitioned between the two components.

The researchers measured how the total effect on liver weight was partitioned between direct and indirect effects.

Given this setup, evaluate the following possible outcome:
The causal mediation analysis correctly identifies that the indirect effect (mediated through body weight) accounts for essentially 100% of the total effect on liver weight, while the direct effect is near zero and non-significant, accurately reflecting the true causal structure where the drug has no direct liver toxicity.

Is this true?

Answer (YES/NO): NO